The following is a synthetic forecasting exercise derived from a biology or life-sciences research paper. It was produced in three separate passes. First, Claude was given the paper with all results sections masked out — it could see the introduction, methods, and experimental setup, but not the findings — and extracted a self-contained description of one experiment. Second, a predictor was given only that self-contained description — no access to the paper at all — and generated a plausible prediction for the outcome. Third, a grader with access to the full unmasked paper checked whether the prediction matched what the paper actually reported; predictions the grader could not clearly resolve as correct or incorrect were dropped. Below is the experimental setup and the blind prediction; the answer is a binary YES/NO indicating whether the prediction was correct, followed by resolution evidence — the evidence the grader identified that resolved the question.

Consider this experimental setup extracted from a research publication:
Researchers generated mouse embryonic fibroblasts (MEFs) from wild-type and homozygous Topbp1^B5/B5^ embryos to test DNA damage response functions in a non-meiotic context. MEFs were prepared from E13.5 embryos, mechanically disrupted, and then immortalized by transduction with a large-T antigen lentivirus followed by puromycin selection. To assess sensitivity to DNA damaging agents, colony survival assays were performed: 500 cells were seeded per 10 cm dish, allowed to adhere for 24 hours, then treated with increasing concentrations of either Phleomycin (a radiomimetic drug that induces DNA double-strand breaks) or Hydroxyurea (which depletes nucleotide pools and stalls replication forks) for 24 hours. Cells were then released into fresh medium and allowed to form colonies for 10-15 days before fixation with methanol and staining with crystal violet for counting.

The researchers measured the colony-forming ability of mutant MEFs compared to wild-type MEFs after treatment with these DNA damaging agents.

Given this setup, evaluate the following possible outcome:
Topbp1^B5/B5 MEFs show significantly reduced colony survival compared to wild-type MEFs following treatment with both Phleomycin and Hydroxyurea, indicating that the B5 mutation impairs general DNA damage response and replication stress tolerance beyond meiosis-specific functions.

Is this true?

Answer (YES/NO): NO